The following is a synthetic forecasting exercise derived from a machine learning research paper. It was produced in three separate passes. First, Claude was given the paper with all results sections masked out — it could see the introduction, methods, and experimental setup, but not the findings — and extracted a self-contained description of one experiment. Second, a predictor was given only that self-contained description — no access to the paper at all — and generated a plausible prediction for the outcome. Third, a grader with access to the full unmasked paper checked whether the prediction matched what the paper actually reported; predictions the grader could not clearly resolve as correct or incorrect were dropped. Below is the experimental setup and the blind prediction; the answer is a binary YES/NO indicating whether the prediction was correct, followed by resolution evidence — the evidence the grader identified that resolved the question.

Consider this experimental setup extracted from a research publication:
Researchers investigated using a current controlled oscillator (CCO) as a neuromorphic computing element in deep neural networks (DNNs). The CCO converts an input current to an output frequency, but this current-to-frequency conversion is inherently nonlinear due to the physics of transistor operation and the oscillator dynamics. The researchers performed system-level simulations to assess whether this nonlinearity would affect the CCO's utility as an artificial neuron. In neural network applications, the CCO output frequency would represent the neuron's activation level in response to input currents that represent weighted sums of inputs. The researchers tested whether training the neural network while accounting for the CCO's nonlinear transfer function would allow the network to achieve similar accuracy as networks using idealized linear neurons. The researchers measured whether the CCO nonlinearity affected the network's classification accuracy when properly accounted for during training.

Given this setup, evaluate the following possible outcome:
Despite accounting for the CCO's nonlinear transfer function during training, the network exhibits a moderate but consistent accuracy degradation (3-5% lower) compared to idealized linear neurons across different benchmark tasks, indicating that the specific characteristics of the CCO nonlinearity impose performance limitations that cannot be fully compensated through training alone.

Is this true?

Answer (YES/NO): NO